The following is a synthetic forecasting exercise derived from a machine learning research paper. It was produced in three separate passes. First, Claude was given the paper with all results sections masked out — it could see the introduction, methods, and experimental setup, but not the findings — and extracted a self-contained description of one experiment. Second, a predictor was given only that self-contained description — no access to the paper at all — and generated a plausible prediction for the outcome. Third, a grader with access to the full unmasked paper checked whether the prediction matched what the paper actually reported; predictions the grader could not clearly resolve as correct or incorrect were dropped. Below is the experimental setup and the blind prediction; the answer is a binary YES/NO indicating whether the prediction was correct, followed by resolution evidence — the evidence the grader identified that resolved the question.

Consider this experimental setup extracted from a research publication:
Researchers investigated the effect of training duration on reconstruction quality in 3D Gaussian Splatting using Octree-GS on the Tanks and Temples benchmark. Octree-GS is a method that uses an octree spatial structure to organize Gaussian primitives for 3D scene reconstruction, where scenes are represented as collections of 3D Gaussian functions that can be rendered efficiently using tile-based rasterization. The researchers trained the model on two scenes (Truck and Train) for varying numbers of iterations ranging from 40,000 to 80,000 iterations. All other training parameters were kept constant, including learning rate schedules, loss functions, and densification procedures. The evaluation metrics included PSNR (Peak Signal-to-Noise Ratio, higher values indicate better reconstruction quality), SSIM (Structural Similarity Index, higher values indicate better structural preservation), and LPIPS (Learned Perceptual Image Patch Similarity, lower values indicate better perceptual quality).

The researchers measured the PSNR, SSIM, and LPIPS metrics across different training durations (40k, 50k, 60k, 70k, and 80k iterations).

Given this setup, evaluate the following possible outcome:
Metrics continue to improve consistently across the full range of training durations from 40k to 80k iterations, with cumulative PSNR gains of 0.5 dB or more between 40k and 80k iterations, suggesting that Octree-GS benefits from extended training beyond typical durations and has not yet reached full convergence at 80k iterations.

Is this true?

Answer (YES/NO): NO